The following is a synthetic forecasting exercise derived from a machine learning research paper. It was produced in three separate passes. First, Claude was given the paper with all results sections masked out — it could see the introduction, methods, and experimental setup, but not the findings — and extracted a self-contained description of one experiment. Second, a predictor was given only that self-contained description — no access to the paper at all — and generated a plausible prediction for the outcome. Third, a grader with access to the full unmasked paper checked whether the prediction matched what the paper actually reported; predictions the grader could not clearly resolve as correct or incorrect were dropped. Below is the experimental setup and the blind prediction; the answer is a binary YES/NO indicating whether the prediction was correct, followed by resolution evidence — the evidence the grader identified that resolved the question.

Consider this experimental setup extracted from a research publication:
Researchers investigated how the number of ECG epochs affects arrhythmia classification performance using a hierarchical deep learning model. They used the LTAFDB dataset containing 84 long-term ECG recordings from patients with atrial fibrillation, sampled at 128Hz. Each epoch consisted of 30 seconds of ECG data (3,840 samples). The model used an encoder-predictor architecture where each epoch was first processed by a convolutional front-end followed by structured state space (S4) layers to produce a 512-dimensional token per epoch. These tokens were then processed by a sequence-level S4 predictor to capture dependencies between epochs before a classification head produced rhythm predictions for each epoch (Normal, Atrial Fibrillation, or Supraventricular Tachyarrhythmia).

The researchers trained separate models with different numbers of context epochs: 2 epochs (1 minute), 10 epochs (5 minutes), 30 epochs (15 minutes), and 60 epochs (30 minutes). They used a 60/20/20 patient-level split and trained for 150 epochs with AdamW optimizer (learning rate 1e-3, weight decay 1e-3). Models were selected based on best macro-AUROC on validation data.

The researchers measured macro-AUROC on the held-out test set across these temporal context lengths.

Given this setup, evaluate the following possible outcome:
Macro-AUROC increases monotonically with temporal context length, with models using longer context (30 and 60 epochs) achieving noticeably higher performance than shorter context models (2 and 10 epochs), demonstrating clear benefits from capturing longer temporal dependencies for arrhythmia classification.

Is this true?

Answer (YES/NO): NO